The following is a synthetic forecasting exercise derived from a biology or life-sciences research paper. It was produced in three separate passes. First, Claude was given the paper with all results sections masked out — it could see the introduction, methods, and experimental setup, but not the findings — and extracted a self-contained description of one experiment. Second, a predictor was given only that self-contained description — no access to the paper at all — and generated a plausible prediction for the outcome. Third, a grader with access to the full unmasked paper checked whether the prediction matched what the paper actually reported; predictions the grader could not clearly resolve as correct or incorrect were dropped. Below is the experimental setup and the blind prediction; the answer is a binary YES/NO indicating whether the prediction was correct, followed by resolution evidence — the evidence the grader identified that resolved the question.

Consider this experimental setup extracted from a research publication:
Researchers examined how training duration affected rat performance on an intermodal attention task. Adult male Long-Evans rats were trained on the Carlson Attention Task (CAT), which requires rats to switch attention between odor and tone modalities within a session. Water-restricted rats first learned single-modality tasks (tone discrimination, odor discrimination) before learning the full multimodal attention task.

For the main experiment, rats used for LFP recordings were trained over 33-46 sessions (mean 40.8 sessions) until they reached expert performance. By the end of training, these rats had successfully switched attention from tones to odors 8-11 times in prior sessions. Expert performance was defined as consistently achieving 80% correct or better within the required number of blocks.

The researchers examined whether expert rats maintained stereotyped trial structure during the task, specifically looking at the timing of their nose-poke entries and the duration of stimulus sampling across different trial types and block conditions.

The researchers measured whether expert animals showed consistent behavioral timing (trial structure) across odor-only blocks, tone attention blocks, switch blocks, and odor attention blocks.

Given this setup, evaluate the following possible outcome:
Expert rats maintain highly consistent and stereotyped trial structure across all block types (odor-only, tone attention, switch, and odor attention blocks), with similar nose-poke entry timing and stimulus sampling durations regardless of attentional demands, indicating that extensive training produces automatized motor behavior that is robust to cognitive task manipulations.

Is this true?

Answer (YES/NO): YES